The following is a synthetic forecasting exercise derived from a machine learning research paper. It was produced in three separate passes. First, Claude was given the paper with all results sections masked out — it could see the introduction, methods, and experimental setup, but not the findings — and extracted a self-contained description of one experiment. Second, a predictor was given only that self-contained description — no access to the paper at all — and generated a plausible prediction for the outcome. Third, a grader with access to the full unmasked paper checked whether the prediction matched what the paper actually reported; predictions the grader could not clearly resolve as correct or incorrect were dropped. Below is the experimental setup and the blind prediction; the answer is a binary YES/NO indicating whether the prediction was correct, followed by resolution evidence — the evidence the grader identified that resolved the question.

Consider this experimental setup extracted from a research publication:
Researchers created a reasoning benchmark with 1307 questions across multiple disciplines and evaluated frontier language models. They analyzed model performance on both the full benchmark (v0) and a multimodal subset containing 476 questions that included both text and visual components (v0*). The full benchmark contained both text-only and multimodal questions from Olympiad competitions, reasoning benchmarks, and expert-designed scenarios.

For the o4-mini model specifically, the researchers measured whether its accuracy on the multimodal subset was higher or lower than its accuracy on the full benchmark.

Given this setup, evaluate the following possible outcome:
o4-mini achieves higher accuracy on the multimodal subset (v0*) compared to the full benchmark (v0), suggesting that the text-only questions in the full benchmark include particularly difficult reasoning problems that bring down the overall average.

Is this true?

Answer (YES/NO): YES